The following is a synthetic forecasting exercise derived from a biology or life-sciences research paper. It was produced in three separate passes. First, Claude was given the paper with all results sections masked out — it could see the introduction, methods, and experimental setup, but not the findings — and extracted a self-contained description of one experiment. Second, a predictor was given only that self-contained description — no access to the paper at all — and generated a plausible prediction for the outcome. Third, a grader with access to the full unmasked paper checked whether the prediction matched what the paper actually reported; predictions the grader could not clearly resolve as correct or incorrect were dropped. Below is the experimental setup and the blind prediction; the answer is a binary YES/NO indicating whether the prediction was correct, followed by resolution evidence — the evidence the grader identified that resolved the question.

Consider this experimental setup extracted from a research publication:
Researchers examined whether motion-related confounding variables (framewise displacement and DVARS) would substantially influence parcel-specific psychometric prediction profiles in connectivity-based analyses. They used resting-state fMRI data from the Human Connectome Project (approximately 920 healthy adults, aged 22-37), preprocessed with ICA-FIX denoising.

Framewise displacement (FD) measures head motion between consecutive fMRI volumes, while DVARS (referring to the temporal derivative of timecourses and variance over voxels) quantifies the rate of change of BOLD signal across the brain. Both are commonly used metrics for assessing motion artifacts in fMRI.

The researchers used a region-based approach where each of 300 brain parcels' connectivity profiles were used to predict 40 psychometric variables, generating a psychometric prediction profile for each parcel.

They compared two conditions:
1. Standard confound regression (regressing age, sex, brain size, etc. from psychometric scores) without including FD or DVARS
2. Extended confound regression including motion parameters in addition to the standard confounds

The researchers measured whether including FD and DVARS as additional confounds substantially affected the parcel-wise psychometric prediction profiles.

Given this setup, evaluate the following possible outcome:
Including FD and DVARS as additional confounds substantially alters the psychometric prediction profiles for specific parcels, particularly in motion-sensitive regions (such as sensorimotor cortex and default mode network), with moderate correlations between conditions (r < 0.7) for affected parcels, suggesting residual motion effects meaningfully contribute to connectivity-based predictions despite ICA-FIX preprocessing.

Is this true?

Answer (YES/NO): NO